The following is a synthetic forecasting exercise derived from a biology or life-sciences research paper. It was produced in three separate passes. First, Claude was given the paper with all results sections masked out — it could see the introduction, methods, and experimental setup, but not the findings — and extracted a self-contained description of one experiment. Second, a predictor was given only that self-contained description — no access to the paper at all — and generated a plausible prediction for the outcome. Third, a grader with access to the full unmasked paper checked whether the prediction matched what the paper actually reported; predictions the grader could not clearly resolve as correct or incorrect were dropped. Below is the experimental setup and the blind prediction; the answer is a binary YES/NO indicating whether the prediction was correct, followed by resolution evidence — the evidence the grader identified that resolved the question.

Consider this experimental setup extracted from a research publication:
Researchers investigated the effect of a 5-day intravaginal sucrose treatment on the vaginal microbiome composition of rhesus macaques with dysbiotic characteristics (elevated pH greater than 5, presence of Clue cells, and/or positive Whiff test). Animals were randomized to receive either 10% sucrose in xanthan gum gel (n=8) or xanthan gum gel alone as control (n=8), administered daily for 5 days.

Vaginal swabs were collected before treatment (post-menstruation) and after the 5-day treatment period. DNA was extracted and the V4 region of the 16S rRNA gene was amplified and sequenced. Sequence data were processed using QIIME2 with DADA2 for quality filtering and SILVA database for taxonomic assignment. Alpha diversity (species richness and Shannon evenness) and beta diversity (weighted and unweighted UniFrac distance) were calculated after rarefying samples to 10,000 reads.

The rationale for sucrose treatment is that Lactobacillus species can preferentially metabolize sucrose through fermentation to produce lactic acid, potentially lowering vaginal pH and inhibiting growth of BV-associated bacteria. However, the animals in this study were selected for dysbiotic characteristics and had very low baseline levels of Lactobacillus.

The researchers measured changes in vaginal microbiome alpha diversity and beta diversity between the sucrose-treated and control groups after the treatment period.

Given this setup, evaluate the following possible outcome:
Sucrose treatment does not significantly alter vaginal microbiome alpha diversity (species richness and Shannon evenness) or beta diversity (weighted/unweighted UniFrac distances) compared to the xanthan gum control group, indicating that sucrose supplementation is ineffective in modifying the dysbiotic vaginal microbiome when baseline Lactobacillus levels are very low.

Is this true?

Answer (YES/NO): YES